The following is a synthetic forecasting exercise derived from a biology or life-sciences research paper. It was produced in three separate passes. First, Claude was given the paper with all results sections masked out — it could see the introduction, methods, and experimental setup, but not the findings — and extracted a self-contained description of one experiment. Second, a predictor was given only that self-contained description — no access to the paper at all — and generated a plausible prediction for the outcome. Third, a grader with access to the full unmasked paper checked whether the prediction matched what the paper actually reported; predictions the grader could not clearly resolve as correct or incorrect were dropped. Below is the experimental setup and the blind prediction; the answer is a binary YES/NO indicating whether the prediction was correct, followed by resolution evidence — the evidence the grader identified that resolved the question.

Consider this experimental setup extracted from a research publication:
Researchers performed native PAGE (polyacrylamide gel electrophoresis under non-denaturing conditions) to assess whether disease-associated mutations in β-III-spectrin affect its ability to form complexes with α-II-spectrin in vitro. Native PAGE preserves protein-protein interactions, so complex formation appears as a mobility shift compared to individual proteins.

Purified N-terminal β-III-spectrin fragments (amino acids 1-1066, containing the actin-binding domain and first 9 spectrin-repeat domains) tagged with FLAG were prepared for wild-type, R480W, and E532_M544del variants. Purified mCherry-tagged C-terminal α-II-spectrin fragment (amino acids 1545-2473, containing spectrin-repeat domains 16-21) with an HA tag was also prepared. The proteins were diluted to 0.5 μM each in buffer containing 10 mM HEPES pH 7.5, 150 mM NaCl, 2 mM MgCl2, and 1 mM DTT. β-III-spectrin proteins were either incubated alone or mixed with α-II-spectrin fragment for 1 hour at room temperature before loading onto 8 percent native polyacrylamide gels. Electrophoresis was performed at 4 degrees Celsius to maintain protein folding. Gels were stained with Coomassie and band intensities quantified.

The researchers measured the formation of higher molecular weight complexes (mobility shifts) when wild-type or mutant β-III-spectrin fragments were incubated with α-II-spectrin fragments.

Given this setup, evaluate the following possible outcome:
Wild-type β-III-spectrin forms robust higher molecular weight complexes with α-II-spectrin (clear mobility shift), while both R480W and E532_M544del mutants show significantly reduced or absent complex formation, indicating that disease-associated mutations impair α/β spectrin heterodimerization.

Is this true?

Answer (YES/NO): NO